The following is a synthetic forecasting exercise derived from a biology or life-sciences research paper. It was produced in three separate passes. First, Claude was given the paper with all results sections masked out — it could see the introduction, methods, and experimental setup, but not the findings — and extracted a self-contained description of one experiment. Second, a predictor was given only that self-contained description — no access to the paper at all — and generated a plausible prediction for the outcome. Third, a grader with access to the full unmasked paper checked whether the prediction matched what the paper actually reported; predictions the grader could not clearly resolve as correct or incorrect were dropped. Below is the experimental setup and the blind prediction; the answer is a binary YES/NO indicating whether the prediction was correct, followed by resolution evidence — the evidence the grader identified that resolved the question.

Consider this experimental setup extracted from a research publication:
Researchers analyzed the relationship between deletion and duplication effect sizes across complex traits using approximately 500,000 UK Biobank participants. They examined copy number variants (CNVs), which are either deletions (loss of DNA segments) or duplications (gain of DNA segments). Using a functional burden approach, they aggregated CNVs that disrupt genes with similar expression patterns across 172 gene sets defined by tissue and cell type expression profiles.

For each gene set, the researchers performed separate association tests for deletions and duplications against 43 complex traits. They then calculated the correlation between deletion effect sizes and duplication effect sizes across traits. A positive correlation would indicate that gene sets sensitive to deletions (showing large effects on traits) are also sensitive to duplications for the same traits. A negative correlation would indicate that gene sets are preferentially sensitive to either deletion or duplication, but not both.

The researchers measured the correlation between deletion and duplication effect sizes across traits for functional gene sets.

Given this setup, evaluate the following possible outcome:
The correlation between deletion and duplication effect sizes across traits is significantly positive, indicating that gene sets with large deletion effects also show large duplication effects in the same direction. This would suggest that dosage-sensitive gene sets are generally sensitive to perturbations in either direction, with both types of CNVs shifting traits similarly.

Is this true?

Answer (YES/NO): NO